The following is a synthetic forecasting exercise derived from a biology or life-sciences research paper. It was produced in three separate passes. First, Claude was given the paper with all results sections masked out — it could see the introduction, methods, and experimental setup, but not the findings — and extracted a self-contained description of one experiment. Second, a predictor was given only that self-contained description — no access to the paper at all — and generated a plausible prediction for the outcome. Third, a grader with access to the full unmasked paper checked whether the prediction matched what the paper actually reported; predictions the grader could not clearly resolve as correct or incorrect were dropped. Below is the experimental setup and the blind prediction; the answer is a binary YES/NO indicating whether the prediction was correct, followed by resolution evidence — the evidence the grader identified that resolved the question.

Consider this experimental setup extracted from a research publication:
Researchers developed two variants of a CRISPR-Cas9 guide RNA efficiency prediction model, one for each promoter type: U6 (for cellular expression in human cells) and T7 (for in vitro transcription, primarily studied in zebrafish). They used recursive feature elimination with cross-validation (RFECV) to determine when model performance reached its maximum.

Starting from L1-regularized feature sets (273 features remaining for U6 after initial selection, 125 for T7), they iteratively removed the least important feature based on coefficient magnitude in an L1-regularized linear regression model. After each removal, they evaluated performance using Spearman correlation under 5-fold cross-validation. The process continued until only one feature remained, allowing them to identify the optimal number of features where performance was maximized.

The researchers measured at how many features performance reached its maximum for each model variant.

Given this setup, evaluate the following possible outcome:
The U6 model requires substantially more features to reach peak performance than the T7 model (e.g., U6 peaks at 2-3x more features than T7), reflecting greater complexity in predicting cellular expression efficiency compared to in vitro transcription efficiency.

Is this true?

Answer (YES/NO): NO